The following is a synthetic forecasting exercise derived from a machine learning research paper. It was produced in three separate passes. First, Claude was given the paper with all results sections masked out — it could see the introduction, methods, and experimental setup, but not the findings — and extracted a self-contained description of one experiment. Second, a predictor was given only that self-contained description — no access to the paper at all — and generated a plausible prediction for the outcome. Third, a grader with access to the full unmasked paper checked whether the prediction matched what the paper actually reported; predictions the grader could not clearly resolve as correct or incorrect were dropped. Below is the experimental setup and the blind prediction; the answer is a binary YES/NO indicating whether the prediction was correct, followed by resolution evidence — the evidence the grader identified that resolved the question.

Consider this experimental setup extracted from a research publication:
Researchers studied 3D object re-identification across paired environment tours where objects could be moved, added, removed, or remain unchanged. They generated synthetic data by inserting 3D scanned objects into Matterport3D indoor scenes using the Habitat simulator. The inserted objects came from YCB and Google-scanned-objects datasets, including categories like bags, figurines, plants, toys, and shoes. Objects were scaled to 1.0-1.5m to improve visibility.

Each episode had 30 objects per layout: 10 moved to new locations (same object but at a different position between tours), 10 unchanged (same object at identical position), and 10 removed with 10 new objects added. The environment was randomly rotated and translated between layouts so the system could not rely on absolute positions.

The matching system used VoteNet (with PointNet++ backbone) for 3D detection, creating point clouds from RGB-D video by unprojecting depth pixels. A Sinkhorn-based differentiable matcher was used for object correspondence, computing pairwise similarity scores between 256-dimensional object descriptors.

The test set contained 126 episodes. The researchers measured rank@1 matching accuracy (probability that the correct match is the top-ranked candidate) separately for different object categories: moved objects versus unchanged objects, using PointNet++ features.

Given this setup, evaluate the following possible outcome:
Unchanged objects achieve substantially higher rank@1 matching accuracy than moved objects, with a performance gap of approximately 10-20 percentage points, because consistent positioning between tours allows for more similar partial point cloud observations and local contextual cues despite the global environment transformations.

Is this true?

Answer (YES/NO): YES